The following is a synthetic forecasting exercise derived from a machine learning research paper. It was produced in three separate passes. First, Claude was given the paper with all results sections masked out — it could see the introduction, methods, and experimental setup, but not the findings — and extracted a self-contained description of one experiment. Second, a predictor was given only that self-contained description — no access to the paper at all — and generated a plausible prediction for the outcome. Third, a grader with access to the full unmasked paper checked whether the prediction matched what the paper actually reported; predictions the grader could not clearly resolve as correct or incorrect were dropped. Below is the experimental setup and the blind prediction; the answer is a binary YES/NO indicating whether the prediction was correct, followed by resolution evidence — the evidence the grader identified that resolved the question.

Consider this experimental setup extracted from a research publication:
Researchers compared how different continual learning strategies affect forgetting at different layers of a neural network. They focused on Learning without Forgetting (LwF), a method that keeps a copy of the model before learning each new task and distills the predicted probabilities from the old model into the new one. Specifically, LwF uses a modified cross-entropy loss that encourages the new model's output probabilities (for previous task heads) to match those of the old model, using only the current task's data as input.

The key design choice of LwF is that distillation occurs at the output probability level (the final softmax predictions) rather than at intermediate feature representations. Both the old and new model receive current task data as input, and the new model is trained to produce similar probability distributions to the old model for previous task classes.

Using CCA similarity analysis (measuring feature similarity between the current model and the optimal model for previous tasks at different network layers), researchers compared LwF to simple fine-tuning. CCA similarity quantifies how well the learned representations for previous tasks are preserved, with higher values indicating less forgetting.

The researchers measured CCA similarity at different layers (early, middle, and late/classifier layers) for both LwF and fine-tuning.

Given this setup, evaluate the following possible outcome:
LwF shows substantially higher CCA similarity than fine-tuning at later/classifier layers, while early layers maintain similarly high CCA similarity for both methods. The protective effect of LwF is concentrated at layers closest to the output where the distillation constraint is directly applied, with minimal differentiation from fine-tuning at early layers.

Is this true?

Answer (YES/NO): NO